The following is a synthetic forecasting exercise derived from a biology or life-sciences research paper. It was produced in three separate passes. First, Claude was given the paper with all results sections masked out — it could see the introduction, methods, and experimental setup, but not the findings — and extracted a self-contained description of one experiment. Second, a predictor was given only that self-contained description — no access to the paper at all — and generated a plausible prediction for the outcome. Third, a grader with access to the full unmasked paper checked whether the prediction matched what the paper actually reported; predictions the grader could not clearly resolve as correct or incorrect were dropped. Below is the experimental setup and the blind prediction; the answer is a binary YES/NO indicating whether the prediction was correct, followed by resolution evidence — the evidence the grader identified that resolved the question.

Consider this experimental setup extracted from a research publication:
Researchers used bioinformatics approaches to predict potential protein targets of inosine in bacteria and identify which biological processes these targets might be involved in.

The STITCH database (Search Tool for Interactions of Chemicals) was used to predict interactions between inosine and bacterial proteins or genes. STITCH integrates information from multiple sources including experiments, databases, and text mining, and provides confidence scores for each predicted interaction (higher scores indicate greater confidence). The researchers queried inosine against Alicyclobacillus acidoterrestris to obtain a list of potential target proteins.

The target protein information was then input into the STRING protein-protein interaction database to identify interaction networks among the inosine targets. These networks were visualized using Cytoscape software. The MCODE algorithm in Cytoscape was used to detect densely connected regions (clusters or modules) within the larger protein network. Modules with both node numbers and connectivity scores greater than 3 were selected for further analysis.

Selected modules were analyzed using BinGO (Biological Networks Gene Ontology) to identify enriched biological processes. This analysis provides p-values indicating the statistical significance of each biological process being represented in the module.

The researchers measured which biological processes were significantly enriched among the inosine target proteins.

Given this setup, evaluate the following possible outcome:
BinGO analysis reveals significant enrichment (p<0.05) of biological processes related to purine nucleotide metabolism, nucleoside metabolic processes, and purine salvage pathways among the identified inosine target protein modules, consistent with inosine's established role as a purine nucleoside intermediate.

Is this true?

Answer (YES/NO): NO